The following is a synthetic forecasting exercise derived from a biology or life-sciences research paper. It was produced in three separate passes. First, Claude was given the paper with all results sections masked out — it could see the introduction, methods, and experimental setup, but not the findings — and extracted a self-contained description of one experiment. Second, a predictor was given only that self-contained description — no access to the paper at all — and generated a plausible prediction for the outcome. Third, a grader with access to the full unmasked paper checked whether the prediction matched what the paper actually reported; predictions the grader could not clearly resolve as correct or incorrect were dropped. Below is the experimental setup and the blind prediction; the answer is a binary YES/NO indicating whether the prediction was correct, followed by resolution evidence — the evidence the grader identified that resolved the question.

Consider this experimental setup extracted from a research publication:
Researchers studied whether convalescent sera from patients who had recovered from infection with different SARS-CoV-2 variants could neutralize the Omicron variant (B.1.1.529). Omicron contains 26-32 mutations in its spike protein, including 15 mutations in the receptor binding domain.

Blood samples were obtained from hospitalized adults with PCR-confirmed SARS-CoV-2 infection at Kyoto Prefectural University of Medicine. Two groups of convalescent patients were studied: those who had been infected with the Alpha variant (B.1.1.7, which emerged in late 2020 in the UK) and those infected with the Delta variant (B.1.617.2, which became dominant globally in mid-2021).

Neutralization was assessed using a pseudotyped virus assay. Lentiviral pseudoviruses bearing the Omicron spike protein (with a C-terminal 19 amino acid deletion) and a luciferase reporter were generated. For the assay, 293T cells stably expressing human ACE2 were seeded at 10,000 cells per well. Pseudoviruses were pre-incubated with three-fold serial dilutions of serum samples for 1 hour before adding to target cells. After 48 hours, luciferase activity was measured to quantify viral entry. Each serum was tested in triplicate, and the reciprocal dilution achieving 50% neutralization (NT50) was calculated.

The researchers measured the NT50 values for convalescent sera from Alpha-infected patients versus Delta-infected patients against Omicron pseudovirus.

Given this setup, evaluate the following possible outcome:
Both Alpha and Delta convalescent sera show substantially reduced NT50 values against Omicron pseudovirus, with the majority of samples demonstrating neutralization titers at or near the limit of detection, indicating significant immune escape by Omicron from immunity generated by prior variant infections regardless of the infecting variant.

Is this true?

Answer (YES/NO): NO